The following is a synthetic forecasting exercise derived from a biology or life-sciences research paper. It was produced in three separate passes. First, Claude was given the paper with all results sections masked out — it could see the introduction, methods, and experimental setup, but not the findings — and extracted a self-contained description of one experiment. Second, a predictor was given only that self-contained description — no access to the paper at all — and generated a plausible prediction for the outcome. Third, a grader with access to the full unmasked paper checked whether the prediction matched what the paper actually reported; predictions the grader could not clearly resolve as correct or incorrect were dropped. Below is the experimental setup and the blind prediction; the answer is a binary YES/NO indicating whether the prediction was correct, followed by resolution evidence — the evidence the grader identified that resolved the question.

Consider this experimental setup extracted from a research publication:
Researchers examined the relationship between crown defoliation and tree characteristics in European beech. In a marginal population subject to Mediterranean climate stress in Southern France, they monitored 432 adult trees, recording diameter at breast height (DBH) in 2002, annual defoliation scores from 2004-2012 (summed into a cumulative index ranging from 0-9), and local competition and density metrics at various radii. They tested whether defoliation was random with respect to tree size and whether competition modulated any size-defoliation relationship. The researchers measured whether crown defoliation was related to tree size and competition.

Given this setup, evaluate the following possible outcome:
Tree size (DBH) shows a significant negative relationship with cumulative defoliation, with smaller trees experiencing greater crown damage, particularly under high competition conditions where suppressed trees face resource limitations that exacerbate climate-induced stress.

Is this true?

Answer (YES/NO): NO